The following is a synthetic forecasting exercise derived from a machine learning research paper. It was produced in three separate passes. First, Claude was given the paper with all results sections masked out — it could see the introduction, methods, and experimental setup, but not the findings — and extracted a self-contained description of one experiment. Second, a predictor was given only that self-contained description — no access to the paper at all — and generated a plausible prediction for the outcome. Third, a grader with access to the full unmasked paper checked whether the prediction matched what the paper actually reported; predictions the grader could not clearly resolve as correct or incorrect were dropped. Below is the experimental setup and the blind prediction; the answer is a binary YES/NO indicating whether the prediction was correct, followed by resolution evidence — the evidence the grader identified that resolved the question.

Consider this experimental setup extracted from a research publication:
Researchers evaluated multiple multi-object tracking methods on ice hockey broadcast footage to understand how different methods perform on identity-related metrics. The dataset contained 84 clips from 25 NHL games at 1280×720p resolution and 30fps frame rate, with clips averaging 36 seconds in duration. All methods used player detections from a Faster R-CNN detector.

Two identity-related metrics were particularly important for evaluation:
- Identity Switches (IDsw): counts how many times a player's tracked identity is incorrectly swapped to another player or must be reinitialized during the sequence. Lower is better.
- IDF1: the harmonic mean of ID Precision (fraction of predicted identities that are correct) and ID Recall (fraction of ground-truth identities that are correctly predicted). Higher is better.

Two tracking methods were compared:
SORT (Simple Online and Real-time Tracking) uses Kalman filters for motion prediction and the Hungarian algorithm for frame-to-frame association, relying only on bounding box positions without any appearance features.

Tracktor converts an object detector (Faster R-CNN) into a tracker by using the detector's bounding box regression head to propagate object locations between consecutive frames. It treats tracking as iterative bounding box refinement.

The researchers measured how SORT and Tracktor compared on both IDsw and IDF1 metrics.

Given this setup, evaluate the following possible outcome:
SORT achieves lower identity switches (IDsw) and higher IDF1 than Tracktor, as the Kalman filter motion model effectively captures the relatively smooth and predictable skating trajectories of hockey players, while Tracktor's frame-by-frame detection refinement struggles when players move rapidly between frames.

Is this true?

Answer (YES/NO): NO